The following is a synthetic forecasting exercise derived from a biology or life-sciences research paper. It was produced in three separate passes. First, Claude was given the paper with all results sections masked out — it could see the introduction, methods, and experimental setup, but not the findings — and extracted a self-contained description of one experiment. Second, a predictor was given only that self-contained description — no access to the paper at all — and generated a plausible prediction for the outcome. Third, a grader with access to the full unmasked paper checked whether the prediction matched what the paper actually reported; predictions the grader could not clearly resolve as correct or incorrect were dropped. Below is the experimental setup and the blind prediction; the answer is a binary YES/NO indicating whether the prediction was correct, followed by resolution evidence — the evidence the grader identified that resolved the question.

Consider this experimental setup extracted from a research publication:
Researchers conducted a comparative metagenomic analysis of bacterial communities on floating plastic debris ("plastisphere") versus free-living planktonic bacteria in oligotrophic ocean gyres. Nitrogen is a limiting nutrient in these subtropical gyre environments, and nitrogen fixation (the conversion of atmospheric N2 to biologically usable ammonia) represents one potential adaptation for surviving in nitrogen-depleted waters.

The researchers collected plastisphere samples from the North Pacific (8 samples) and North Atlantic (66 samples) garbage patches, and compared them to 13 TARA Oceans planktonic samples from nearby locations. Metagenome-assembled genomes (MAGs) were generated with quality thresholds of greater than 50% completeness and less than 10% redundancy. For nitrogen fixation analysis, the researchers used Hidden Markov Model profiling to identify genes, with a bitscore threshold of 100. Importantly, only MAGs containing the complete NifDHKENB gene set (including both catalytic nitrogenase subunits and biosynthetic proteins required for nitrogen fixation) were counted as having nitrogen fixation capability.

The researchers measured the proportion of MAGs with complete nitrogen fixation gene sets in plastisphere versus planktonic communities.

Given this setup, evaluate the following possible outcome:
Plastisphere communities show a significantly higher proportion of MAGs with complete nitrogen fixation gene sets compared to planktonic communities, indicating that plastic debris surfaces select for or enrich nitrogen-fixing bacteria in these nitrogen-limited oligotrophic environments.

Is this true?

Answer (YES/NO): YES